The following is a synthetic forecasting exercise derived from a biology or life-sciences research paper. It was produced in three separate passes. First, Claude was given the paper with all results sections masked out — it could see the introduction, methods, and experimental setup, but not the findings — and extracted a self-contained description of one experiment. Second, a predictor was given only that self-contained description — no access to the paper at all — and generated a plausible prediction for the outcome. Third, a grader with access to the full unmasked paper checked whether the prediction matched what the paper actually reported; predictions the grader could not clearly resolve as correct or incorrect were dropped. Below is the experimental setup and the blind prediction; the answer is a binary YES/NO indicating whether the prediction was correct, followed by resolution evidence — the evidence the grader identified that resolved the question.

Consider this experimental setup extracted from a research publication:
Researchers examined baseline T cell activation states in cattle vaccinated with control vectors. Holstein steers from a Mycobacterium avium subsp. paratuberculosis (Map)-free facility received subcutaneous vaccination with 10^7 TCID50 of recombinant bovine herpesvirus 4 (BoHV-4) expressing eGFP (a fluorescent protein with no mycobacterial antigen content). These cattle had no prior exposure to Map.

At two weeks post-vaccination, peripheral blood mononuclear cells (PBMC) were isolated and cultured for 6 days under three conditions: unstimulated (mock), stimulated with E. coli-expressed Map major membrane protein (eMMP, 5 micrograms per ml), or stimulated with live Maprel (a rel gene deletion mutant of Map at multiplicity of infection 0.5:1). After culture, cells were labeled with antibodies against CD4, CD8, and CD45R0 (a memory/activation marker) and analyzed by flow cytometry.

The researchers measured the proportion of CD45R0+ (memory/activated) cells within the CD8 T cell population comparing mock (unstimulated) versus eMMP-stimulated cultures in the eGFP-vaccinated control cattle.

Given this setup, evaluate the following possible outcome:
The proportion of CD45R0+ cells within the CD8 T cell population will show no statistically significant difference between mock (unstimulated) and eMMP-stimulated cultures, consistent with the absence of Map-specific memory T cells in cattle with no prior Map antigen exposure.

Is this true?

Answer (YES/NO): YES